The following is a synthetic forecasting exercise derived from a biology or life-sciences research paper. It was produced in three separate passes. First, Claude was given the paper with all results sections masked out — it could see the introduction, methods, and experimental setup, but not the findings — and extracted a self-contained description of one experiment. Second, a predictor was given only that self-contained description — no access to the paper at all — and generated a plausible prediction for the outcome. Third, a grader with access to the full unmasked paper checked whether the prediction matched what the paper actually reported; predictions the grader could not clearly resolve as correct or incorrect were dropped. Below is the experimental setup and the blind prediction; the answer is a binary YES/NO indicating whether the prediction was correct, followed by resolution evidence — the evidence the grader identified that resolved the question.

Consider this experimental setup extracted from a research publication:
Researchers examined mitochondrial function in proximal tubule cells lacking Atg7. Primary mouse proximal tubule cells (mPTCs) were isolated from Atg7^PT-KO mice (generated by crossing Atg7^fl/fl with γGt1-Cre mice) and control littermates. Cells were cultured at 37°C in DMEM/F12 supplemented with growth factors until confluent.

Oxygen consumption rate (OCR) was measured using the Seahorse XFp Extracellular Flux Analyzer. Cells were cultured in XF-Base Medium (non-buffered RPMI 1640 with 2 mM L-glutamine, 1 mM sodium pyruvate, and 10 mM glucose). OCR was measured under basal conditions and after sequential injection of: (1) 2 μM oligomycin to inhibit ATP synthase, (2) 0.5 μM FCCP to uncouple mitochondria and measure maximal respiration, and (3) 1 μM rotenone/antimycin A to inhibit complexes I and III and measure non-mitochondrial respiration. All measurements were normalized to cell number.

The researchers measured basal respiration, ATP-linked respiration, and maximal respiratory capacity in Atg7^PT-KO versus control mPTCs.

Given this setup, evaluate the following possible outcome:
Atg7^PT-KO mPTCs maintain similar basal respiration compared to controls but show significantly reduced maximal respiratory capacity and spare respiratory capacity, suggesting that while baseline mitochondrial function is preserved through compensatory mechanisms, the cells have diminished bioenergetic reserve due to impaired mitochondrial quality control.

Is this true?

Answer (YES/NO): NO